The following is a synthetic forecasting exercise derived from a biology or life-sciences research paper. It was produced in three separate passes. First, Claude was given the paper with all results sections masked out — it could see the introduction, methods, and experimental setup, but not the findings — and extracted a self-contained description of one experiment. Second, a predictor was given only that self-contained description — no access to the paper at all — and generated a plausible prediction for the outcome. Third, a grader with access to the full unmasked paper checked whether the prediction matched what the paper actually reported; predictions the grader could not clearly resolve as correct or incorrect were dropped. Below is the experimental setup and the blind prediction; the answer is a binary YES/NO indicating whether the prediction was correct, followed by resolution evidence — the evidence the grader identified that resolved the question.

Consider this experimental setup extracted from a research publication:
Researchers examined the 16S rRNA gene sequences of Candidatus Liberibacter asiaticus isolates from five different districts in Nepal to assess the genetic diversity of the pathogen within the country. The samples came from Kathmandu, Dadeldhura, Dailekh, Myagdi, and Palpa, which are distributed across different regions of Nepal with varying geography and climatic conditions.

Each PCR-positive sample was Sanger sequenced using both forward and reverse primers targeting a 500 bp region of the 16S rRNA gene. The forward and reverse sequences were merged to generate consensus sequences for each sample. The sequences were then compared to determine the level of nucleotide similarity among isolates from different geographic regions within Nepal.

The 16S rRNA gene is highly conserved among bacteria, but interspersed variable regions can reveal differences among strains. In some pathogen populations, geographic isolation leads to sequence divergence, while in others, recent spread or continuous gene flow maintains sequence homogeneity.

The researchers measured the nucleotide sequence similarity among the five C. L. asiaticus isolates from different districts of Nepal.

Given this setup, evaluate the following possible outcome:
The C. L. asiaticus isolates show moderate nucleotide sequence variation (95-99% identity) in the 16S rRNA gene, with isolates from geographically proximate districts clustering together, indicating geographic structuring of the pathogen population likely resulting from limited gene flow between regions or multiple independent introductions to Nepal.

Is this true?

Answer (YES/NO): NO